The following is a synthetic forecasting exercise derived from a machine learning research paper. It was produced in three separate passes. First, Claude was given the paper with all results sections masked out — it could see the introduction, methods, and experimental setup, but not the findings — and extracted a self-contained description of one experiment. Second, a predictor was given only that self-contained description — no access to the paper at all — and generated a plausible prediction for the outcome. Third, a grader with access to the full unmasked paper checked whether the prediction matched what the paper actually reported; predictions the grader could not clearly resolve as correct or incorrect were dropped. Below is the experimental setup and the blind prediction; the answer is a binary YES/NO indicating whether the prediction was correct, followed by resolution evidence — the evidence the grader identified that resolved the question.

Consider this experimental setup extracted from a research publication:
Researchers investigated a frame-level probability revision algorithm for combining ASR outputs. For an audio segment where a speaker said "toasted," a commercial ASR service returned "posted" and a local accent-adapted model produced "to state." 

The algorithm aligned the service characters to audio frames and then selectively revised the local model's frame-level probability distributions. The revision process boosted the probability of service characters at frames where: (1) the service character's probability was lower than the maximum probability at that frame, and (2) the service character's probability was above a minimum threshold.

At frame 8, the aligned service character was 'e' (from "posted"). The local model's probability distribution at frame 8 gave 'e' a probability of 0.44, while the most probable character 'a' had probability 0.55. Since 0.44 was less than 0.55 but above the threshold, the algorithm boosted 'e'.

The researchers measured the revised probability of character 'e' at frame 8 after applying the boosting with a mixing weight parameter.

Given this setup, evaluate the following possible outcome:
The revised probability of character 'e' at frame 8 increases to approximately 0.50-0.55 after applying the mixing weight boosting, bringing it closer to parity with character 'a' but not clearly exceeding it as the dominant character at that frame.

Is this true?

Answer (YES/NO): NO